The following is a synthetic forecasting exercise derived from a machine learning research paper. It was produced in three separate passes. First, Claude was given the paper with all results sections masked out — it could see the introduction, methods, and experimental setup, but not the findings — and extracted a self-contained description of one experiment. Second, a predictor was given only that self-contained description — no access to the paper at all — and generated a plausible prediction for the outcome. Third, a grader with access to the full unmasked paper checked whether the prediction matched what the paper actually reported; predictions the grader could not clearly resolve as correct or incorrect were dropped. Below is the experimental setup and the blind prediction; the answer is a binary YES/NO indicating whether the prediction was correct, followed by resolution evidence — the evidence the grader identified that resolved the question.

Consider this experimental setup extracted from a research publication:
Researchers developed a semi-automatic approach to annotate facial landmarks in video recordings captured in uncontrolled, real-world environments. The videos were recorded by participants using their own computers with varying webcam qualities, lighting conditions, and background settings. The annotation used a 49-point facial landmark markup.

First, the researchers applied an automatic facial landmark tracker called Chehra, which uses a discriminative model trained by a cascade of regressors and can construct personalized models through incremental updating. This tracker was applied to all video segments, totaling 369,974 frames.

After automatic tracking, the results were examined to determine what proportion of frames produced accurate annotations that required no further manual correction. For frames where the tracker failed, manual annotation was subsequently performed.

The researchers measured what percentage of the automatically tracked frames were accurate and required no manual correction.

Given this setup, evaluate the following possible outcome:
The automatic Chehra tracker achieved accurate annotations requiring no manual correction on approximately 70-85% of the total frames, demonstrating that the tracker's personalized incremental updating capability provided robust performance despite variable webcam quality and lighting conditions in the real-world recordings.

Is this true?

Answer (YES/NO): NO